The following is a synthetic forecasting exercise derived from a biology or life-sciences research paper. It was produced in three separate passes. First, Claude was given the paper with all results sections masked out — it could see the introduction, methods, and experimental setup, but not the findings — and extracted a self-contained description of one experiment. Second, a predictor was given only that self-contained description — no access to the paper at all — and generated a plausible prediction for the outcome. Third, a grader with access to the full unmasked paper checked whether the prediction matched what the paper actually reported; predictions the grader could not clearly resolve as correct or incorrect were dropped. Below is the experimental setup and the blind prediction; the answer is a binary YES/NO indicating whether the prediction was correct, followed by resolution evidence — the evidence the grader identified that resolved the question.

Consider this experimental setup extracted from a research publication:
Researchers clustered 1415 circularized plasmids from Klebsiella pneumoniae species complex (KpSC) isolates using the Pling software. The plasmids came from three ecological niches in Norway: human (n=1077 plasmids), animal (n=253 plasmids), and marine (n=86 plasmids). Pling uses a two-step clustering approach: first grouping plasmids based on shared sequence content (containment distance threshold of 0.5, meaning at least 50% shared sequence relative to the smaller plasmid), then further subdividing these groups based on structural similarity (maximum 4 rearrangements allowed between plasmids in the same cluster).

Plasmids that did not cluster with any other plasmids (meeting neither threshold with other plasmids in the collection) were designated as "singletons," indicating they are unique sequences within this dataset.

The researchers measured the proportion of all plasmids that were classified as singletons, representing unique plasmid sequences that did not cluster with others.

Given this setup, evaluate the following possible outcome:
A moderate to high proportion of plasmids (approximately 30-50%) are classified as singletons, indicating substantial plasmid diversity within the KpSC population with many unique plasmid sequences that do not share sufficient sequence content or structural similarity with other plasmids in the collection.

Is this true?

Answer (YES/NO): YES